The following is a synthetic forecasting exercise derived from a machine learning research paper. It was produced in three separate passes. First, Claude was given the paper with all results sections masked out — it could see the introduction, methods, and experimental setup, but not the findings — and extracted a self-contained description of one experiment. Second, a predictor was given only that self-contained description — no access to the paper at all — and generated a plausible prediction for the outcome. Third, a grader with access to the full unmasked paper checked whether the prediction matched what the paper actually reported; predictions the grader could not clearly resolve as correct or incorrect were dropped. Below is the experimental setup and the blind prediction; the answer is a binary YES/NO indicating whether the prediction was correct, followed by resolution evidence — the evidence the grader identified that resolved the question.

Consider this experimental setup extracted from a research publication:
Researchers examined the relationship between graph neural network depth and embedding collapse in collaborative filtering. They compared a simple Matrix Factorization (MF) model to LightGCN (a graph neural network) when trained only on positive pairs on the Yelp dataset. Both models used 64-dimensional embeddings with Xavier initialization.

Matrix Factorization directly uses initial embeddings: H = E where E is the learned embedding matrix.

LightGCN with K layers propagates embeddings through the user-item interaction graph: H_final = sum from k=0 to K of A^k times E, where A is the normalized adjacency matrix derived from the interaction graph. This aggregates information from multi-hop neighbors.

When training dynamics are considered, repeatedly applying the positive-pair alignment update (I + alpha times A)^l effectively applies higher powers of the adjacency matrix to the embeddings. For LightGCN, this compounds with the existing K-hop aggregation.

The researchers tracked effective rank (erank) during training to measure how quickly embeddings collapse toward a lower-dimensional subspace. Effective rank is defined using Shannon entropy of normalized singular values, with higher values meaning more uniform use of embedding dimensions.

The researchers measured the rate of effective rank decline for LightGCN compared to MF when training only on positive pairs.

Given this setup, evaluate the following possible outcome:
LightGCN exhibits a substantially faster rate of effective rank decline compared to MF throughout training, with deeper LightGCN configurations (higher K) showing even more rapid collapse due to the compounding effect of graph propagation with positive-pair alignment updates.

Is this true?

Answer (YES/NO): YES